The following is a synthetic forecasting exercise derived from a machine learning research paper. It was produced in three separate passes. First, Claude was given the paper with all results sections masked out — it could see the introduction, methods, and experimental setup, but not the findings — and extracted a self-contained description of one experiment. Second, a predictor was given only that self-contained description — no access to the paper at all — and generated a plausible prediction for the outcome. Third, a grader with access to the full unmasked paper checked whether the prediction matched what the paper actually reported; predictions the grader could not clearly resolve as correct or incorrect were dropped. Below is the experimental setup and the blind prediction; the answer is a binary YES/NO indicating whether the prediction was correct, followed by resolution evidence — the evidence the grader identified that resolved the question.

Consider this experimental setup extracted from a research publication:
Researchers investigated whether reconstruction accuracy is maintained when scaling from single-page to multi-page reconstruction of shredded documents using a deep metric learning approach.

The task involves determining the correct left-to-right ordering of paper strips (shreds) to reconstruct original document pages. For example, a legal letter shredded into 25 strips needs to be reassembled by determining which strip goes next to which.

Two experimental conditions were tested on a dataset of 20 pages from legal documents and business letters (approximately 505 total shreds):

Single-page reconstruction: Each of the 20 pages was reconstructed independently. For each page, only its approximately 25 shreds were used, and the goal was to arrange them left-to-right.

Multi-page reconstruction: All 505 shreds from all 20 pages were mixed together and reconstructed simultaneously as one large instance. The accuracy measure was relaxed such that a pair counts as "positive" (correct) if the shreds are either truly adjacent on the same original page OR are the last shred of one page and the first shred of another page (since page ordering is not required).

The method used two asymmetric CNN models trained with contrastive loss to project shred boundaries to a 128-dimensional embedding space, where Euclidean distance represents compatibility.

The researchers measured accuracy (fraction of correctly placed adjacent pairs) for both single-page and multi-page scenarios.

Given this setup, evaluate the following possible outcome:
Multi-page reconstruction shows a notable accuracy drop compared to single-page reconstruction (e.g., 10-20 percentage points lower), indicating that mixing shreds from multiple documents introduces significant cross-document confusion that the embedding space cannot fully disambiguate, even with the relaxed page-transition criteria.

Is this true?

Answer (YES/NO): NO